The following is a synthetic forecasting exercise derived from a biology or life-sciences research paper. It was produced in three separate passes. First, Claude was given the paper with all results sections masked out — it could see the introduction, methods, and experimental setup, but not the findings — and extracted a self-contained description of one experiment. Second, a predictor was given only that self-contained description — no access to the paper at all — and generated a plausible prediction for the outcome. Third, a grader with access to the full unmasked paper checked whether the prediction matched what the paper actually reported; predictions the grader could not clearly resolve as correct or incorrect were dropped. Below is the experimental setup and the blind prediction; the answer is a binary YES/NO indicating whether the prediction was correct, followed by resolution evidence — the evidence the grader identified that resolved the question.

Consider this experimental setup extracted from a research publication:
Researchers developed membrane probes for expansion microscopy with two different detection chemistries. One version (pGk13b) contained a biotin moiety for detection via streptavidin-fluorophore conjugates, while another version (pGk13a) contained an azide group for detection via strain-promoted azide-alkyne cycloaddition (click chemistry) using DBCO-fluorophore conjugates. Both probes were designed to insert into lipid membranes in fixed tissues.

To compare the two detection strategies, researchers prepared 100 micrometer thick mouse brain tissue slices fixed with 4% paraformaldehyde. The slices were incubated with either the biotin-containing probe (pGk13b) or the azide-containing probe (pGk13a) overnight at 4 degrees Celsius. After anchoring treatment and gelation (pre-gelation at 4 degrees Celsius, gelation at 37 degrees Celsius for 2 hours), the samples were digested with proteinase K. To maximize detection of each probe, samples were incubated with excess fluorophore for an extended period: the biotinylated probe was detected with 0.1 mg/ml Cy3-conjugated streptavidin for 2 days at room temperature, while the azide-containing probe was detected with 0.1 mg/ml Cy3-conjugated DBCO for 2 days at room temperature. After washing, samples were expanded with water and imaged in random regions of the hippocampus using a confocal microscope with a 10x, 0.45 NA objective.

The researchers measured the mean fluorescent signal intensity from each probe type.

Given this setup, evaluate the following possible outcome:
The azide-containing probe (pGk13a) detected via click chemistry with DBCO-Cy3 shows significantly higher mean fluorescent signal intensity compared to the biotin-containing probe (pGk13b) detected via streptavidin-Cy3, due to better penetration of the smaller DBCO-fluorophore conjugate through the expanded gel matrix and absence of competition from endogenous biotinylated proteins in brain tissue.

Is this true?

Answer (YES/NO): NO